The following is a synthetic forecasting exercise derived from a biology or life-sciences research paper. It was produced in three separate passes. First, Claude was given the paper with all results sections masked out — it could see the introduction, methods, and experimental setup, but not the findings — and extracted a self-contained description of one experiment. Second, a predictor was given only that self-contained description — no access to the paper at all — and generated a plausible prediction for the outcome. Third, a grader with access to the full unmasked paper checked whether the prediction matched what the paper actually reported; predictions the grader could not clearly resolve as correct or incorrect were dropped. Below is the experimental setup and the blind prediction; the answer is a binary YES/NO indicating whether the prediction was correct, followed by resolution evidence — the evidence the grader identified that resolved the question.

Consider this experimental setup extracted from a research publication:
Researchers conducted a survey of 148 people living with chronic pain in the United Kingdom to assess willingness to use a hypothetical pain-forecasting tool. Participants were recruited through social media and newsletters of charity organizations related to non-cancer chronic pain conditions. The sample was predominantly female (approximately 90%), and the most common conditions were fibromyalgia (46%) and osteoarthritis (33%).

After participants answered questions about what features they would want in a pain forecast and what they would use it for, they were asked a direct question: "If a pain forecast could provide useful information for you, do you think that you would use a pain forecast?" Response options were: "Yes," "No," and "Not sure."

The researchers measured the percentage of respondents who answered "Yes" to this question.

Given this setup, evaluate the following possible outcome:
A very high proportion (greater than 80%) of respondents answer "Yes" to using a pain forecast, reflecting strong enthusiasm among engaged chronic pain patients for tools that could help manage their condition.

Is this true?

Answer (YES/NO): NO